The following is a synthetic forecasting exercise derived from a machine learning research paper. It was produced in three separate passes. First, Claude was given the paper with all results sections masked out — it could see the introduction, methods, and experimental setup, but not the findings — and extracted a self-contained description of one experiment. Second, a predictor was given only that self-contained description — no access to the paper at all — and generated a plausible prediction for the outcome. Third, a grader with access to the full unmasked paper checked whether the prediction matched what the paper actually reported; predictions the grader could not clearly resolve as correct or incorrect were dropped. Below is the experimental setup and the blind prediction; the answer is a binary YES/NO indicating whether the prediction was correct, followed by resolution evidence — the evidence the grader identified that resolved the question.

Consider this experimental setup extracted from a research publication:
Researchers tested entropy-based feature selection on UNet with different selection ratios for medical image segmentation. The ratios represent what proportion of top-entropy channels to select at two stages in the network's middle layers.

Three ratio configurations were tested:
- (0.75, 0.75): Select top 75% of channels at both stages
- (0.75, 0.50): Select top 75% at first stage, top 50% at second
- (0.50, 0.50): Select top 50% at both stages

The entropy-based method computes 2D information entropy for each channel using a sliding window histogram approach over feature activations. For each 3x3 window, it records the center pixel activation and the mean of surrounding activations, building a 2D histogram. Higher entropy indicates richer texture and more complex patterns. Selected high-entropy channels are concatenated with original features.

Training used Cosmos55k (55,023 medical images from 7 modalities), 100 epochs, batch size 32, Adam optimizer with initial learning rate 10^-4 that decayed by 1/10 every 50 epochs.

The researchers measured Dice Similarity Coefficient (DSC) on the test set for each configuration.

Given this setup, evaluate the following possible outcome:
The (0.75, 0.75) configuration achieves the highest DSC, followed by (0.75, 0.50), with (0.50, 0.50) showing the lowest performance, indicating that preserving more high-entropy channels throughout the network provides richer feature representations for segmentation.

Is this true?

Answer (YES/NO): NO